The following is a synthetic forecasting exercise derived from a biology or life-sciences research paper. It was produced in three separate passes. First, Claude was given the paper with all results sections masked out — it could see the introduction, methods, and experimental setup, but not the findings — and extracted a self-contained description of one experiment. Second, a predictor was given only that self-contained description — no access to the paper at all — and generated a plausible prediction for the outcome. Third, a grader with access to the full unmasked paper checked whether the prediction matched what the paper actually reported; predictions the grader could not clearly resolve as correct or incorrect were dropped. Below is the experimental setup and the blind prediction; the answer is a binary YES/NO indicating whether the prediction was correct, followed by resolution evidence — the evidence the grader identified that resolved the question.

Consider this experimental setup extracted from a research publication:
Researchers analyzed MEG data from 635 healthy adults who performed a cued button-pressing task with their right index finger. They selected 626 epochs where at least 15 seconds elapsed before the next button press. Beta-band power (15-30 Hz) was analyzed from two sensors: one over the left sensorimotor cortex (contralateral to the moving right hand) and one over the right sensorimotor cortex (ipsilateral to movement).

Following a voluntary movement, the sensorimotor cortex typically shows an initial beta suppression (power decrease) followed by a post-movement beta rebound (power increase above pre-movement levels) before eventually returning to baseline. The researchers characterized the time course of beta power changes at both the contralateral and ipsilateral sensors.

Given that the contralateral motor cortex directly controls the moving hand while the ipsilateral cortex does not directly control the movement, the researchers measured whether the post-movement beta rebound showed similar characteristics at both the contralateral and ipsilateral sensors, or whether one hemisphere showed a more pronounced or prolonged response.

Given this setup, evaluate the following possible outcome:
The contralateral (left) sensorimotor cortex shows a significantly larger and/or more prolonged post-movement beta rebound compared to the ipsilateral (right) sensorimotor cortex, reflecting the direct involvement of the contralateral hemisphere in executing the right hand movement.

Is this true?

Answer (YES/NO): YES